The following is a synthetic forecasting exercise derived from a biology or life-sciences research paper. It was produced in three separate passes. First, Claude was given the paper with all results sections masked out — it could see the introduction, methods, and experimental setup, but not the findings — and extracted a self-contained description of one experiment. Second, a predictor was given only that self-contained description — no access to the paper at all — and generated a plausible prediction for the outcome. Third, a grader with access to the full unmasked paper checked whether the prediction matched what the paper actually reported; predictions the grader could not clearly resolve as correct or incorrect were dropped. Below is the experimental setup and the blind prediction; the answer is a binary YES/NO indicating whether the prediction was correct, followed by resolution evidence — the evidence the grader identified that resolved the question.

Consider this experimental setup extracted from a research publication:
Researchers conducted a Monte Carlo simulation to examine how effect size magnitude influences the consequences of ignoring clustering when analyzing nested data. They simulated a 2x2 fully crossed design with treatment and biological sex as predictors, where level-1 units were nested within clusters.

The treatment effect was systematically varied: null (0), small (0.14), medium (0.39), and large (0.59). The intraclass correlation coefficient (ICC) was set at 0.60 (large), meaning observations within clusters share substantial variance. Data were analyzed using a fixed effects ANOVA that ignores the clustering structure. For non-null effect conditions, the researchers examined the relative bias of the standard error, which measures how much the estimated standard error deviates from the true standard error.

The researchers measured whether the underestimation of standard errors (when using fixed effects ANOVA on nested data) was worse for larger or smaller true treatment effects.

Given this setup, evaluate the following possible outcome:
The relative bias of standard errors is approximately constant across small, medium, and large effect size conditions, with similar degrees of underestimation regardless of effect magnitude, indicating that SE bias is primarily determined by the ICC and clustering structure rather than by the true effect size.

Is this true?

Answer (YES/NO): YES